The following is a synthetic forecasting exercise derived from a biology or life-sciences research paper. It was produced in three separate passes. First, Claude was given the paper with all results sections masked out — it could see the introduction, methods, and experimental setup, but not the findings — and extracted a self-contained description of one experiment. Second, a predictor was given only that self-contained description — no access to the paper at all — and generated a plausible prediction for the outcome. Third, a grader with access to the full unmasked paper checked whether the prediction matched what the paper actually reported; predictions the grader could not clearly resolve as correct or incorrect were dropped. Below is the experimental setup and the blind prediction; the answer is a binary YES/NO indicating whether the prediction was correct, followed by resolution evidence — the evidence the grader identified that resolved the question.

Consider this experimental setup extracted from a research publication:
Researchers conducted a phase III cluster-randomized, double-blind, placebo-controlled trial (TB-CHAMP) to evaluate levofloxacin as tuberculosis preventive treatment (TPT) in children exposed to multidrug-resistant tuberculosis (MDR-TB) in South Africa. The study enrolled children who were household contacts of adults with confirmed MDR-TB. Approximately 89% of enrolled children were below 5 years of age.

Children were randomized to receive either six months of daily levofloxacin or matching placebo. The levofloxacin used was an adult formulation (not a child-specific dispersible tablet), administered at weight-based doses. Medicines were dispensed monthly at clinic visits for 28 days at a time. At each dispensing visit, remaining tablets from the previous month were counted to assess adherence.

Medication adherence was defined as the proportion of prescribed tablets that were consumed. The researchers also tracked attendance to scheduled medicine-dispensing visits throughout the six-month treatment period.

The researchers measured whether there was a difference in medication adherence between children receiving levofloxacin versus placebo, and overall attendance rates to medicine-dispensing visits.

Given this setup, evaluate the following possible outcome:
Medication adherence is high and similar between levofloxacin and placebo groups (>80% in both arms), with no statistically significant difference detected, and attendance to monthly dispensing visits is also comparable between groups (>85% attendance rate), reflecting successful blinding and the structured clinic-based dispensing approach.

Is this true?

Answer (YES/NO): YES